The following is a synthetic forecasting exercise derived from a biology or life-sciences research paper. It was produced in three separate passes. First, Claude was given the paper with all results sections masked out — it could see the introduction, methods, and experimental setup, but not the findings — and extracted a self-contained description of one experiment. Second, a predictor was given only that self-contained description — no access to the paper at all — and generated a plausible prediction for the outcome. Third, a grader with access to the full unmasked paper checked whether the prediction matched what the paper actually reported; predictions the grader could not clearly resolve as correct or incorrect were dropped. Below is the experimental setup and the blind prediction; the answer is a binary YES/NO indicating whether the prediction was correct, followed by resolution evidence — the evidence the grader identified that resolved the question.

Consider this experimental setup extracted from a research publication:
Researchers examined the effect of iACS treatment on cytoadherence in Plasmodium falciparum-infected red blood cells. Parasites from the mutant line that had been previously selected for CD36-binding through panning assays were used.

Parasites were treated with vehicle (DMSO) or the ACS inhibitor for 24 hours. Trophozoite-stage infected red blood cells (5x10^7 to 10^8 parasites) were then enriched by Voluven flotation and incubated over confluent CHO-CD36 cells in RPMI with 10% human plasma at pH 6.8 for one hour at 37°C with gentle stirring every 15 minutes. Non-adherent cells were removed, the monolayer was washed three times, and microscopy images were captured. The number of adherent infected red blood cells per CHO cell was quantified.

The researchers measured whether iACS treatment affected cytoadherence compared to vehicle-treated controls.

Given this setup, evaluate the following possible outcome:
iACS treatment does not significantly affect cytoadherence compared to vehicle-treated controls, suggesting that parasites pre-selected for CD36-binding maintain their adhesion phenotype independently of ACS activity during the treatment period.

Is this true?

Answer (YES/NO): NO